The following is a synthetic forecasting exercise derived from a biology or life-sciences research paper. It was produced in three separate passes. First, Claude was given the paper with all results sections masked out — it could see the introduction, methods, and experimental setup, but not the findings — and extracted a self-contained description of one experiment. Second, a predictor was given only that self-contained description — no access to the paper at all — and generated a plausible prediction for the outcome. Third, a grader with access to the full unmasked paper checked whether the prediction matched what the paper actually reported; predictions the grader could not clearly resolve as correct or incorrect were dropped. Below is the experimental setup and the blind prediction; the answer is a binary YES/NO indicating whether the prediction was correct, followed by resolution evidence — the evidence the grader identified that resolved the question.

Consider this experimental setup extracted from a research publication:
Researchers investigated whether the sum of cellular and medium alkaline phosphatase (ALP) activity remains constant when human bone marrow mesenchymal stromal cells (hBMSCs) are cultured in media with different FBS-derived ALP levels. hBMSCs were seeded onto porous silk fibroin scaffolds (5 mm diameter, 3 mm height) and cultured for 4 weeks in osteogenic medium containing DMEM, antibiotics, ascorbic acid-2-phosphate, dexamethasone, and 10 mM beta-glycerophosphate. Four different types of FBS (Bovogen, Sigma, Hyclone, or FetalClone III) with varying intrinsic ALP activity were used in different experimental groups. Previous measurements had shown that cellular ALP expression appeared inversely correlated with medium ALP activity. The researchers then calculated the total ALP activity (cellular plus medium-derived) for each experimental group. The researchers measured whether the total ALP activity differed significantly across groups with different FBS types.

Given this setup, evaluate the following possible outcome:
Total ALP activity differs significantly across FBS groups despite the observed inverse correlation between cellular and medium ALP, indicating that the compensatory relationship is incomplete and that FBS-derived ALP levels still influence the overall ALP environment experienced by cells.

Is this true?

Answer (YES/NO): NO